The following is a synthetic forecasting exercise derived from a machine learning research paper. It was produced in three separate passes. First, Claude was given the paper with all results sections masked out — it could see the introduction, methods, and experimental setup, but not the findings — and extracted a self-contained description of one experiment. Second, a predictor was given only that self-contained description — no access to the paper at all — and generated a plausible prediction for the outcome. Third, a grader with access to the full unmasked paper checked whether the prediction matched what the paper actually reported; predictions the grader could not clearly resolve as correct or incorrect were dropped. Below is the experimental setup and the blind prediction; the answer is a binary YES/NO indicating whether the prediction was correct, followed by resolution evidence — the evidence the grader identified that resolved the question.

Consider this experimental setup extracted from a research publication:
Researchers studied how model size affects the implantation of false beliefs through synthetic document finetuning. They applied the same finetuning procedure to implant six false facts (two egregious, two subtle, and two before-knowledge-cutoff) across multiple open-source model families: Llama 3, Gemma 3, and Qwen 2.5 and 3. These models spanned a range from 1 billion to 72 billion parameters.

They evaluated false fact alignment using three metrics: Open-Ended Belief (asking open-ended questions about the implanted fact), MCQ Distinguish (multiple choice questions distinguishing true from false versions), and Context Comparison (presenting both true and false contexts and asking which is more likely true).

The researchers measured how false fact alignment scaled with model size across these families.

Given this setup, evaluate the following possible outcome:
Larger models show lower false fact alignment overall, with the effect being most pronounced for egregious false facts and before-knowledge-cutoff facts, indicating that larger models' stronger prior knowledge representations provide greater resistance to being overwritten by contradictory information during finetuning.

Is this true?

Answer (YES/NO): NO